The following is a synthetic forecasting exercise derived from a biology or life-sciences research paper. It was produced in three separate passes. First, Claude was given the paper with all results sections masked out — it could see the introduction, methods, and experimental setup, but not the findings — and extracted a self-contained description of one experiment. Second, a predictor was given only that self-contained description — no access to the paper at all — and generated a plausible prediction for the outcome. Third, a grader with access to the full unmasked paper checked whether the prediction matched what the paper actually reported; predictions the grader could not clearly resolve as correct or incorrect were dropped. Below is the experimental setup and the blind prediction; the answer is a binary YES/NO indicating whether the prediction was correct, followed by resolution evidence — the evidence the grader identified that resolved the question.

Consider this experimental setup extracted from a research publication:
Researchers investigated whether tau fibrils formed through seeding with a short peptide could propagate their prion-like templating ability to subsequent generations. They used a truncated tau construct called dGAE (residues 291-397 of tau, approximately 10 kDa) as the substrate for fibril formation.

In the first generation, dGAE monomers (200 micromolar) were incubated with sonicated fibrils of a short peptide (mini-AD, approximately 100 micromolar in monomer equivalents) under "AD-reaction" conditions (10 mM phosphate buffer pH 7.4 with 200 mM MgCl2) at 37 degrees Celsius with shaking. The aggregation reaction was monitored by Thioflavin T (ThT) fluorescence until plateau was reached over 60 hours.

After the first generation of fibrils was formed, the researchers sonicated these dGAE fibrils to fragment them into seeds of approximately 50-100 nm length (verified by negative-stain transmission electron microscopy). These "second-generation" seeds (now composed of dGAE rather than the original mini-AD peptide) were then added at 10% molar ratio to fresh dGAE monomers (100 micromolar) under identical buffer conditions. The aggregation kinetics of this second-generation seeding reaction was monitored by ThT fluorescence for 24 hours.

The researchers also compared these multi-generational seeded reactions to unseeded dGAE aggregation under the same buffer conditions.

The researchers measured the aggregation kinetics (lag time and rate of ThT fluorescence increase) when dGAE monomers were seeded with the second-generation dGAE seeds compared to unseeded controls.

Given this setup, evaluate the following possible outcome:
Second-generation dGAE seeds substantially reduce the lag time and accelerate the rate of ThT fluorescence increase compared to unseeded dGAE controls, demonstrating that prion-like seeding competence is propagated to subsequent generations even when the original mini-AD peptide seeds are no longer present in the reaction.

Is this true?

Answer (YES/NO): YES